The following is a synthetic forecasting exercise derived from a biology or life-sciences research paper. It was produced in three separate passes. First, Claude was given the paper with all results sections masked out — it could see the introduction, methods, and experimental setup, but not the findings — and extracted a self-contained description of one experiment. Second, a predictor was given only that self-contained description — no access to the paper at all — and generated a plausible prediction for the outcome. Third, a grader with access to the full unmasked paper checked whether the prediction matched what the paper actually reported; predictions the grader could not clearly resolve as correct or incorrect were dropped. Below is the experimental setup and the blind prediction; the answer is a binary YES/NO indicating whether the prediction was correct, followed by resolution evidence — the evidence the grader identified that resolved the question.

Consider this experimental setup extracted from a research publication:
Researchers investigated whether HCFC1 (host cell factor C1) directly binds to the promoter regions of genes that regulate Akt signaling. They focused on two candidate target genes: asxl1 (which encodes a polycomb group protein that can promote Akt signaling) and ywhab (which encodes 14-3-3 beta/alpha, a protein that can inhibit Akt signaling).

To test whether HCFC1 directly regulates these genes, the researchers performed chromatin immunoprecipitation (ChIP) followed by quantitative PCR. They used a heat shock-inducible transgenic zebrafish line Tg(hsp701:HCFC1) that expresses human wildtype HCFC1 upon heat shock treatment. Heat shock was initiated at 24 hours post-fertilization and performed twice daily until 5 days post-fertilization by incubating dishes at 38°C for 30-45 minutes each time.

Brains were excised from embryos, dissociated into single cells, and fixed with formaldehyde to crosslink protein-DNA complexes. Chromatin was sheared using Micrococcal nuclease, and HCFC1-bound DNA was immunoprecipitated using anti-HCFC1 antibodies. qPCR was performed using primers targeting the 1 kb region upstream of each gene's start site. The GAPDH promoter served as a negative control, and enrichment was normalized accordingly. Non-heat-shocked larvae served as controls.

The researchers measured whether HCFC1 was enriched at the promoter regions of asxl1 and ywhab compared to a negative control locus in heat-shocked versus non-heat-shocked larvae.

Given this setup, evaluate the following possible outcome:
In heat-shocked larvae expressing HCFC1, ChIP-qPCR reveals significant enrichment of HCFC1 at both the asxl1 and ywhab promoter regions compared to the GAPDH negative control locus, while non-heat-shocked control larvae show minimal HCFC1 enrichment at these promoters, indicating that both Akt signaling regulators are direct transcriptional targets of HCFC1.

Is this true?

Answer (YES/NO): NO